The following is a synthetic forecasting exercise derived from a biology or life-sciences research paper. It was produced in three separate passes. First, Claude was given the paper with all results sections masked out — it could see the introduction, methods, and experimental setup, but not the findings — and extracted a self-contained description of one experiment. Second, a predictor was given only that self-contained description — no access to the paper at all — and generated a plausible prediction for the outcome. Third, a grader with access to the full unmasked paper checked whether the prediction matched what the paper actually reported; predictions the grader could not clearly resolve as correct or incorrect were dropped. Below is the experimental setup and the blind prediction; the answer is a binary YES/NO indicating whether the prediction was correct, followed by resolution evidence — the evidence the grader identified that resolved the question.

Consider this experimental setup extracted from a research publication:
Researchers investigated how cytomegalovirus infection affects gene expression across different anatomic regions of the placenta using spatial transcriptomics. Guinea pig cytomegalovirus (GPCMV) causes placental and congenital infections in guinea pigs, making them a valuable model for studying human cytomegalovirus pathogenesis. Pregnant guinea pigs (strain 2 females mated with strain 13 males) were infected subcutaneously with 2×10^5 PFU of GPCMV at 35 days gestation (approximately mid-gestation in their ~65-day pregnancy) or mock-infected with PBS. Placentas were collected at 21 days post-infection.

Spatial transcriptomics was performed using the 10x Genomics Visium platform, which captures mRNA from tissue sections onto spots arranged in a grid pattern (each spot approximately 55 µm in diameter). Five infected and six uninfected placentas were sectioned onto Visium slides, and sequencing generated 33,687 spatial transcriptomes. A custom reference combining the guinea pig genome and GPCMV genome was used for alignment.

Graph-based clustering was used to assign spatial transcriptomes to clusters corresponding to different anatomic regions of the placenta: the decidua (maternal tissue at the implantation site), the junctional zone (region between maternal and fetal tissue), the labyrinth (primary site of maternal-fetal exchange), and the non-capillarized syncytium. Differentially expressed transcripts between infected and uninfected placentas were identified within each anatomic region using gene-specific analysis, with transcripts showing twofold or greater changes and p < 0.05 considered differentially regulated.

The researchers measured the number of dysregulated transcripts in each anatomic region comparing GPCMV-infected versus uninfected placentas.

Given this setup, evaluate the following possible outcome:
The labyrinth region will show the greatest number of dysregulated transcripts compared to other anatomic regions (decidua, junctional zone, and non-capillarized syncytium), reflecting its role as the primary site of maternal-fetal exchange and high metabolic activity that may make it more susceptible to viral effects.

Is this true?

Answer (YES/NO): NO